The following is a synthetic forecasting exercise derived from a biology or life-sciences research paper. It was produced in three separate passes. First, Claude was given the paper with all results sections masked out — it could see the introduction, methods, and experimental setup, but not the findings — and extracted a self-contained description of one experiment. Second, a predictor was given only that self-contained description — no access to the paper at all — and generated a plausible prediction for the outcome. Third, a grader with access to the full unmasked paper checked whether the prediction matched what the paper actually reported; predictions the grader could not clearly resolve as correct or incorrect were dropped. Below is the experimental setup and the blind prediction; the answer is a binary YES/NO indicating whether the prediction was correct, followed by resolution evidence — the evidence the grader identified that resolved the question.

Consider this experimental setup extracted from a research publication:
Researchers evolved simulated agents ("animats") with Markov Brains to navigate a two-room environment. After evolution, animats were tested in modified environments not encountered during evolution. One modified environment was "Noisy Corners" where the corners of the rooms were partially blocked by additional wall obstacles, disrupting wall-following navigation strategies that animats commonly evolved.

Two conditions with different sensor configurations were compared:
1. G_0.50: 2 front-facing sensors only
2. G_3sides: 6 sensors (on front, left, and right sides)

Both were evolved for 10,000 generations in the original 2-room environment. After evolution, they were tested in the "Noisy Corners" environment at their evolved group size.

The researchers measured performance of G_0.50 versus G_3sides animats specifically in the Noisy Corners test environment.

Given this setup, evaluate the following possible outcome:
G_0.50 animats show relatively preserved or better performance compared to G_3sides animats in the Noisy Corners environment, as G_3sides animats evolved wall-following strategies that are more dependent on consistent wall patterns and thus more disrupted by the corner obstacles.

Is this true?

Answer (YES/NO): YES